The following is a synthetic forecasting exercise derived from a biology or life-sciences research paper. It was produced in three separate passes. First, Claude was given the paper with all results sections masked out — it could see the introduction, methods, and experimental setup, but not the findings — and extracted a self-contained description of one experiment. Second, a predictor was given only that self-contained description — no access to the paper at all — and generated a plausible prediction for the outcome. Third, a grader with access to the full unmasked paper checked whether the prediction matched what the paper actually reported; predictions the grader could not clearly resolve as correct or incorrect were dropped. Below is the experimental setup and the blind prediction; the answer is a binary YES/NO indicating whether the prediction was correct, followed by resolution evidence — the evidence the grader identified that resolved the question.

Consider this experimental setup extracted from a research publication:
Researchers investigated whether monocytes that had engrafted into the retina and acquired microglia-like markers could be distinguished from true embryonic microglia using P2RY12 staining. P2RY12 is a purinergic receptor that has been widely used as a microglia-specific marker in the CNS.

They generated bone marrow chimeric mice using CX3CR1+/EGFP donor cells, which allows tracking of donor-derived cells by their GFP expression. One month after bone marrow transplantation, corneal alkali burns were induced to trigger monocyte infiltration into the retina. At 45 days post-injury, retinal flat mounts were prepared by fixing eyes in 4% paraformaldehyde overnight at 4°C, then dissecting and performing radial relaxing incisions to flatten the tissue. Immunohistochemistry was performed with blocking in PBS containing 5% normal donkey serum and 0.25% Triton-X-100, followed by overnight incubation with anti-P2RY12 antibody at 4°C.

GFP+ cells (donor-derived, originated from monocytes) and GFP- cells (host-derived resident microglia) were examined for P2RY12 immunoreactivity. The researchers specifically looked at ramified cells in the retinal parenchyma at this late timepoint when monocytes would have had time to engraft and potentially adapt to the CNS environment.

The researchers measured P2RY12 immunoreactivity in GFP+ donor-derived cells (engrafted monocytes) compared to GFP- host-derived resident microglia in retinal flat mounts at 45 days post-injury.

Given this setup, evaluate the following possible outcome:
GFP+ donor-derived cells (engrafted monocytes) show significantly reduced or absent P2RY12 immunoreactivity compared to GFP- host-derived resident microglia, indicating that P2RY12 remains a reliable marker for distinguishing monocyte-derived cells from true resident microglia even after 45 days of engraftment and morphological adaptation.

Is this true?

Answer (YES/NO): NO